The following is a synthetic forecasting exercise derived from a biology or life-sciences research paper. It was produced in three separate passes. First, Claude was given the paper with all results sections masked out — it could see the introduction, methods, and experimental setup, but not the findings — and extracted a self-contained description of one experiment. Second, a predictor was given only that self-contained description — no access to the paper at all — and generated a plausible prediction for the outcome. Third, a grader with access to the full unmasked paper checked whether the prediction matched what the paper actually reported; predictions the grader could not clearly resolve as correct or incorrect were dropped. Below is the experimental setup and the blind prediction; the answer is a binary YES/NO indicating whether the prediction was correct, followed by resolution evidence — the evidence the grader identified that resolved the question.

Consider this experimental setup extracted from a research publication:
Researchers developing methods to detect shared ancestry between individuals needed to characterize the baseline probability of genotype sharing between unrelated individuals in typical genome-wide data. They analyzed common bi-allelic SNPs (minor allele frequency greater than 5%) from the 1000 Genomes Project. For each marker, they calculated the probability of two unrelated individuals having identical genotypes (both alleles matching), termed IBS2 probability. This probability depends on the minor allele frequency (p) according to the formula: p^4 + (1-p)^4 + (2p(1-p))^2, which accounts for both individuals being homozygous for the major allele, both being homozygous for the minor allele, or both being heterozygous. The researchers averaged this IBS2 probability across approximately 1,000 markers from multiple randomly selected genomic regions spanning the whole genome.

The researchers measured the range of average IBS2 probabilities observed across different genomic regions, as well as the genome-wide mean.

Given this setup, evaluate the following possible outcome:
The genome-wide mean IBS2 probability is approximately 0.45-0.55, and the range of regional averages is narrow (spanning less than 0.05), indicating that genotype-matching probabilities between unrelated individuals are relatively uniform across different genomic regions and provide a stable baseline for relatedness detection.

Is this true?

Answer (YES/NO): NO